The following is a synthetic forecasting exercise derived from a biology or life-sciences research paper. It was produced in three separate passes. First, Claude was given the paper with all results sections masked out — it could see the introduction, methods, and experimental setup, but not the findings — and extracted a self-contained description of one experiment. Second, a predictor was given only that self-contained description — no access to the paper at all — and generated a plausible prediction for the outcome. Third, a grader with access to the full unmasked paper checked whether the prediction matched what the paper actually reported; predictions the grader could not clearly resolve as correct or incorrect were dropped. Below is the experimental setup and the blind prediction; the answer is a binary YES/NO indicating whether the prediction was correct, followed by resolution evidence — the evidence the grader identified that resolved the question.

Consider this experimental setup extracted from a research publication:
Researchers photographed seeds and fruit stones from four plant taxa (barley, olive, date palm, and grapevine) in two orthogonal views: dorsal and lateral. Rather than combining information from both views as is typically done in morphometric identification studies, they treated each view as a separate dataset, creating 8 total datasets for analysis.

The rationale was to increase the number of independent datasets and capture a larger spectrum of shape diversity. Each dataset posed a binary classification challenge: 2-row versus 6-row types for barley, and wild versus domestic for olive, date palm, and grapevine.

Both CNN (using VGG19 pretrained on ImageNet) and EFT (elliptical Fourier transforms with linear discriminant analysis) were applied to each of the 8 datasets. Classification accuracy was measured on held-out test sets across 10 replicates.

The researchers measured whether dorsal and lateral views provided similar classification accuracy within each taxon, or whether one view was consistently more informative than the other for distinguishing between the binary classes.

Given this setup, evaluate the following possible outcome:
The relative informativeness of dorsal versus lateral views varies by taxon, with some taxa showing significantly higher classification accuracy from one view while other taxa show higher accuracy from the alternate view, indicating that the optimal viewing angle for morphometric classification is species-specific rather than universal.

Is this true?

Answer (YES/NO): NO